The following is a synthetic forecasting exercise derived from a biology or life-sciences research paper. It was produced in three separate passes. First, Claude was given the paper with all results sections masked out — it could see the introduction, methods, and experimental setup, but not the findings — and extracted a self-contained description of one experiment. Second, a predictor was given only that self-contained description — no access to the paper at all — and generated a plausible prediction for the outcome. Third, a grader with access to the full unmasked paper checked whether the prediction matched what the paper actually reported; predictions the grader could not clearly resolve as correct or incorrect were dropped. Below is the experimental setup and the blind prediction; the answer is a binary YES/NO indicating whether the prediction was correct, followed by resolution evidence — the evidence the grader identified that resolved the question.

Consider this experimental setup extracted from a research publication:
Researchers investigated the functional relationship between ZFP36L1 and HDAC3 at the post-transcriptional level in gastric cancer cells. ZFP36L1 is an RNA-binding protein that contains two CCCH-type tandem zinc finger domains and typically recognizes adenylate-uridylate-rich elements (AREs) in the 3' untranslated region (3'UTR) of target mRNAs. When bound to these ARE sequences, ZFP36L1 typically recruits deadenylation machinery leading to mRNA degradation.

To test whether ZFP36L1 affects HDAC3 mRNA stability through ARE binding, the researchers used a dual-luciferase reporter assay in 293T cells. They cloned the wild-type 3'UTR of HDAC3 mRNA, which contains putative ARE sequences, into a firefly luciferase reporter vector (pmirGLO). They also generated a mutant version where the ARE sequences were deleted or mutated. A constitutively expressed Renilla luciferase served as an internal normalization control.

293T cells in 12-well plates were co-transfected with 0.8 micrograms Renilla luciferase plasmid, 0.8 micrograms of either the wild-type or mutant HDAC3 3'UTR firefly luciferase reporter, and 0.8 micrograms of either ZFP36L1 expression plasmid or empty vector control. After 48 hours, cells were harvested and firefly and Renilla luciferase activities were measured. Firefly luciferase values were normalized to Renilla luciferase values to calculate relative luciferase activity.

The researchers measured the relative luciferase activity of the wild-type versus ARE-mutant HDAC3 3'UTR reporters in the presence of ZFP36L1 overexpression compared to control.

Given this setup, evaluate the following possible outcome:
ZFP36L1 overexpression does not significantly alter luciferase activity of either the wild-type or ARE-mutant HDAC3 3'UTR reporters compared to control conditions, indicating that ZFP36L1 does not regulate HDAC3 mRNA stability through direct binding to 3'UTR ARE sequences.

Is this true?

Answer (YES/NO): NO